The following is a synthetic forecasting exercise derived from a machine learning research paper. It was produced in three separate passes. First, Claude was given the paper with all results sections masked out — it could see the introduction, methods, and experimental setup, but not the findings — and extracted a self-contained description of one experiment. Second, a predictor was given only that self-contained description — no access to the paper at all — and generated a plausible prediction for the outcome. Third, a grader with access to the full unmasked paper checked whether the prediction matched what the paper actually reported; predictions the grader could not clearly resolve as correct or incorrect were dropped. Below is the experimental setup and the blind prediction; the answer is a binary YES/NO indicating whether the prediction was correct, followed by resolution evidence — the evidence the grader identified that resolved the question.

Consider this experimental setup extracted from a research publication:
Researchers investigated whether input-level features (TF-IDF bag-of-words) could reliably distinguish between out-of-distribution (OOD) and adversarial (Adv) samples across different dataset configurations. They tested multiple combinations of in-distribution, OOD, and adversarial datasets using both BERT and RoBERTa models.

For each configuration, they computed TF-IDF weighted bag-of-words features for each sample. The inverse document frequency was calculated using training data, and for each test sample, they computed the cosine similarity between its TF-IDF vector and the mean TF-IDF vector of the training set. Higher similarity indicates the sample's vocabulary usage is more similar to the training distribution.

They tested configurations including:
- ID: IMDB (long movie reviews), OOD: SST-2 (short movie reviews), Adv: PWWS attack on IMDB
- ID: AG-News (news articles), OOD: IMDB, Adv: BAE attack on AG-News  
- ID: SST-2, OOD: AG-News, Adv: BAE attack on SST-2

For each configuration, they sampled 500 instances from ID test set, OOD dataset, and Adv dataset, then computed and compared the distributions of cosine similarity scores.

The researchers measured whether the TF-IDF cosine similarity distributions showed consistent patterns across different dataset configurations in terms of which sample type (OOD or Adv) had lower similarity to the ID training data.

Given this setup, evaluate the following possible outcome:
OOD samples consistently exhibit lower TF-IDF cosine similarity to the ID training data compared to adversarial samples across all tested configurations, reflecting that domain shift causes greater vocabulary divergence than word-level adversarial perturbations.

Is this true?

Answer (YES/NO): NO